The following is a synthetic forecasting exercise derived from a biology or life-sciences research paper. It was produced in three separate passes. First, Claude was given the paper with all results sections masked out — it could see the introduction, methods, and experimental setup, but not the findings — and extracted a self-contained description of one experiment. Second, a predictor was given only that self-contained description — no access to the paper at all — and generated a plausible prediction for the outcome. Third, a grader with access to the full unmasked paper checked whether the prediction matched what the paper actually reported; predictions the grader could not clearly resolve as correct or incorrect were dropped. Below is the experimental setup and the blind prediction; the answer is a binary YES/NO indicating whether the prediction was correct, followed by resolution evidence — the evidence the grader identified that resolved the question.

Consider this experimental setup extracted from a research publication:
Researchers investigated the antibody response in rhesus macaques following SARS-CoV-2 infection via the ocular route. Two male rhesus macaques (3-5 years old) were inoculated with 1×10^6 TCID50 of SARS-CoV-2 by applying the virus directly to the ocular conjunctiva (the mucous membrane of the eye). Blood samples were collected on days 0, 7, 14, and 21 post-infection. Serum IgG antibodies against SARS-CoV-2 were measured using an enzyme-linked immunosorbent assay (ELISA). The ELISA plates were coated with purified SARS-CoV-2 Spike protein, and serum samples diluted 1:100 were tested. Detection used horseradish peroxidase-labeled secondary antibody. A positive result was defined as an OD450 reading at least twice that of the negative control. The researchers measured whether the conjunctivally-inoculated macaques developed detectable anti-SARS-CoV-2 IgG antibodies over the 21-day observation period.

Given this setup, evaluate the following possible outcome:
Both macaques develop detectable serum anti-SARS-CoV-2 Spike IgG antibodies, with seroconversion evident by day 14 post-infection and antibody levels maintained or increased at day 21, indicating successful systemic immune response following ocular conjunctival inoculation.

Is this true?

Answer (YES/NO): NO